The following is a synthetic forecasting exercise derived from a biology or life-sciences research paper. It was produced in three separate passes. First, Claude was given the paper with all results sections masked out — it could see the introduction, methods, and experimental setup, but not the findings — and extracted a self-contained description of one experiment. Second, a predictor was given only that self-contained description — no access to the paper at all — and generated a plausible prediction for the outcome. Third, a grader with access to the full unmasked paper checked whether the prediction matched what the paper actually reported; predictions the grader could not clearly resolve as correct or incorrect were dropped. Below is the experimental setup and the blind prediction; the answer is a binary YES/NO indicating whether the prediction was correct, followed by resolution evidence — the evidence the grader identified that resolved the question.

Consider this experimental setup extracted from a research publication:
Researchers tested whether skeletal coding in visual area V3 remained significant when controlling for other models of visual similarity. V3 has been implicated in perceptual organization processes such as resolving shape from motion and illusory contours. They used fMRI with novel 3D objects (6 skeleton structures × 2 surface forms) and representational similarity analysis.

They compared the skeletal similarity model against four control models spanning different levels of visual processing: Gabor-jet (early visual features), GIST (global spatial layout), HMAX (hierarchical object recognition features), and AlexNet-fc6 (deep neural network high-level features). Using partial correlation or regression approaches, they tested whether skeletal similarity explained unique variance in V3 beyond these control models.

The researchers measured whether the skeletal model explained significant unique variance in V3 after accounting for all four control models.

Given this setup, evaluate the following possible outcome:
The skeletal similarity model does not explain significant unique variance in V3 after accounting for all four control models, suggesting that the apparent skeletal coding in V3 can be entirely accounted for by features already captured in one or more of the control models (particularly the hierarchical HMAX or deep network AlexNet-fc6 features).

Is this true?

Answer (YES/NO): NO